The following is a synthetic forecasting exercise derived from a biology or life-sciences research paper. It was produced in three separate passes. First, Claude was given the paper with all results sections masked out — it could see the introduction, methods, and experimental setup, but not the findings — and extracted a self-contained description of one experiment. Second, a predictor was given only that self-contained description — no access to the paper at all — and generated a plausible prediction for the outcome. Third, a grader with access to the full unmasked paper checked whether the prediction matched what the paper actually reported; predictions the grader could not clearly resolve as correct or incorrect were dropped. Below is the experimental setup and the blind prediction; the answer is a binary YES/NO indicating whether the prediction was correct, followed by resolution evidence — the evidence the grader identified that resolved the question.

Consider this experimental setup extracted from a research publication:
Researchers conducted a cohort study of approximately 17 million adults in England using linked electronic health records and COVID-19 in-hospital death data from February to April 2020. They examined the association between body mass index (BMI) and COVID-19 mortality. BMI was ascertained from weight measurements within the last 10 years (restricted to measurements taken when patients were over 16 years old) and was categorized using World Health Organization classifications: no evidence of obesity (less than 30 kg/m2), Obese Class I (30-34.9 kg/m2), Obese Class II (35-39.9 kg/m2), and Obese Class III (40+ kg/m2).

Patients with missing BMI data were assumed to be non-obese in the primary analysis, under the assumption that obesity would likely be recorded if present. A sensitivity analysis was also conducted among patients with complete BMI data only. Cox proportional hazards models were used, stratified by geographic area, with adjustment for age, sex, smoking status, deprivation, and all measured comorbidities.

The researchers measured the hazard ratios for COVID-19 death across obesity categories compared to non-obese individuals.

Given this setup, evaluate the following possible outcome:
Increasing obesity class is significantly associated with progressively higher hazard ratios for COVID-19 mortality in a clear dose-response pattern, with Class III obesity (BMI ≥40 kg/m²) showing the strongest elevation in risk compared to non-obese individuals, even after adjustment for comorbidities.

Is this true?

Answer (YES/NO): YES